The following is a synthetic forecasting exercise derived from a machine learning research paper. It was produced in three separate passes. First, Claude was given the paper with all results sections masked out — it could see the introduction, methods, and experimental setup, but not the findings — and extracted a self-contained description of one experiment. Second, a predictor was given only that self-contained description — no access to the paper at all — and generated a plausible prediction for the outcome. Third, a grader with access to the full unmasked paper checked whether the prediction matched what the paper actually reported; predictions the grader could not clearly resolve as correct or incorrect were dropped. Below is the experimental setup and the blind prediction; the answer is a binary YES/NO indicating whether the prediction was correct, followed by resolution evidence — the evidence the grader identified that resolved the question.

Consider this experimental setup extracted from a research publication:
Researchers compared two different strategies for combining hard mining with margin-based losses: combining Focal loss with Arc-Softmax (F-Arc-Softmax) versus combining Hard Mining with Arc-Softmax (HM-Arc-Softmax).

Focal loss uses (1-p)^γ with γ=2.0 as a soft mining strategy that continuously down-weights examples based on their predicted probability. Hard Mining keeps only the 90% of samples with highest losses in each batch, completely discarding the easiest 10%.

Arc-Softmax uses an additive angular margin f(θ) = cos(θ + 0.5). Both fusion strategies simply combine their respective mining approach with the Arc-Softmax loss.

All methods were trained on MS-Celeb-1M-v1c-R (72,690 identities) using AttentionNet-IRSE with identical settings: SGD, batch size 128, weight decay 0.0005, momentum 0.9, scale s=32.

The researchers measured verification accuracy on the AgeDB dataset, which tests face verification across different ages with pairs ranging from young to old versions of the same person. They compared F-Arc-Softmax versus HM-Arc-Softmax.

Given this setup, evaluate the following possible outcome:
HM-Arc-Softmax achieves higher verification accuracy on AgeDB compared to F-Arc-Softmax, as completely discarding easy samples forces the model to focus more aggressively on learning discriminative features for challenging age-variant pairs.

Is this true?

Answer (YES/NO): NO